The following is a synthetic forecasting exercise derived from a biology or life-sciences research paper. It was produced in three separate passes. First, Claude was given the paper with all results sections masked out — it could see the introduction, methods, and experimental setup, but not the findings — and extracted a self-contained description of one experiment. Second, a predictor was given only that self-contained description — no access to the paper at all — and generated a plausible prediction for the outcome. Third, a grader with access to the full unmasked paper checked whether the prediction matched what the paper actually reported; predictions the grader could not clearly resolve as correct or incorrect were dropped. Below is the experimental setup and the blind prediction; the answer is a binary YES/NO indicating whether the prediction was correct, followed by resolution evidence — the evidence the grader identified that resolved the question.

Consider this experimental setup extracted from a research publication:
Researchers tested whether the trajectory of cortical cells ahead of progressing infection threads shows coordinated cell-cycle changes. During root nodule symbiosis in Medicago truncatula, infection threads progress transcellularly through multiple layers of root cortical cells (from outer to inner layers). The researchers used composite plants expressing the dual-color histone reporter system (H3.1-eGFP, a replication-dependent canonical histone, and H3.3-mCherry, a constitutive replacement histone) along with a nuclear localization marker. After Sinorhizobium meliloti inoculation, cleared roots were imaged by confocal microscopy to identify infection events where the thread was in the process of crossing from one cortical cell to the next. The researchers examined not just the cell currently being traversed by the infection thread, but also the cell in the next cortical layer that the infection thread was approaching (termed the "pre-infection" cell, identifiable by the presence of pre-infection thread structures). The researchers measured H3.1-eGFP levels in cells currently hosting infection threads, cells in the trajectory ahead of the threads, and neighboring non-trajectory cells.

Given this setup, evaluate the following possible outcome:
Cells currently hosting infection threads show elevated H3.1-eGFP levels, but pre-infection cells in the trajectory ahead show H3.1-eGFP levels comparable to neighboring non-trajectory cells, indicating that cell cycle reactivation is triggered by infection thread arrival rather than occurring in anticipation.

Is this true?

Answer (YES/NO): NO